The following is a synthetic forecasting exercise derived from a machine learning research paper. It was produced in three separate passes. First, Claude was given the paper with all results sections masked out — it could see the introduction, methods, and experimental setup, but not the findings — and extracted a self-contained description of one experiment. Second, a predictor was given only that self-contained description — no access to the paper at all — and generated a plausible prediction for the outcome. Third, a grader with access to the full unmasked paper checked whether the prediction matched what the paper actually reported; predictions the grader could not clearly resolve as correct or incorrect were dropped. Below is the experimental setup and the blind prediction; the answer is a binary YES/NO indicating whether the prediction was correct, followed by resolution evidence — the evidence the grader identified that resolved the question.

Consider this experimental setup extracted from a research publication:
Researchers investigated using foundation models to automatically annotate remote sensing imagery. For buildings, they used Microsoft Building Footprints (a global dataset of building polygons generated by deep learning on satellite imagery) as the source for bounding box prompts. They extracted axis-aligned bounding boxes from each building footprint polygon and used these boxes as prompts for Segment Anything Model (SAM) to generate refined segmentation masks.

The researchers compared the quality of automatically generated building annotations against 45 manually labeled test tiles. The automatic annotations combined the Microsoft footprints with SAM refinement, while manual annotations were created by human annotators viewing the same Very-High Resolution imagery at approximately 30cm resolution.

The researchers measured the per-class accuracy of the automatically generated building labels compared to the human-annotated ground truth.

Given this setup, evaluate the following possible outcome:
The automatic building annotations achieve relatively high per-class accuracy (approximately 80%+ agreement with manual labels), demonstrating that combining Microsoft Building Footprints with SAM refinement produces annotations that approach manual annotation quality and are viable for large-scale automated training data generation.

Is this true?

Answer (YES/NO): NO